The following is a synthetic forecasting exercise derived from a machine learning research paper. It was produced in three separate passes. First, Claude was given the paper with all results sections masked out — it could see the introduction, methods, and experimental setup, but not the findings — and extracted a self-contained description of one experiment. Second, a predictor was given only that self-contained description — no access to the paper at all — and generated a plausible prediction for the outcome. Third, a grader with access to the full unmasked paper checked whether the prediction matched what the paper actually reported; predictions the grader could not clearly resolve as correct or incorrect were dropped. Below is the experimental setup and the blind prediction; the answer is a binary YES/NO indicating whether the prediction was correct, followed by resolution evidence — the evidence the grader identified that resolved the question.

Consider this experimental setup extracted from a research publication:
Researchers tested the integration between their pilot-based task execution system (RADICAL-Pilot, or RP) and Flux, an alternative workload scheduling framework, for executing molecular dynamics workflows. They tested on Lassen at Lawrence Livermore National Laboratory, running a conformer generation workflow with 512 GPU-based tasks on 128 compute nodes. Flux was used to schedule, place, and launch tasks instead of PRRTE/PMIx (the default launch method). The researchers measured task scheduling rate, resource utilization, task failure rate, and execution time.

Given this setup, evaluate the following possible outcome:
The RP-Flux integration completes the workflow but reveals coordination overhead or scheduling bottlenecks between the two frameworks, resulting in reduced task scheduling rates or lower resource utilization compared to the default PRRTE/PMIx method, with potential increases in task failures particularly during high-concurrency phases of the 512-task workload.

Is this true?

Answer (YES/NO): NO